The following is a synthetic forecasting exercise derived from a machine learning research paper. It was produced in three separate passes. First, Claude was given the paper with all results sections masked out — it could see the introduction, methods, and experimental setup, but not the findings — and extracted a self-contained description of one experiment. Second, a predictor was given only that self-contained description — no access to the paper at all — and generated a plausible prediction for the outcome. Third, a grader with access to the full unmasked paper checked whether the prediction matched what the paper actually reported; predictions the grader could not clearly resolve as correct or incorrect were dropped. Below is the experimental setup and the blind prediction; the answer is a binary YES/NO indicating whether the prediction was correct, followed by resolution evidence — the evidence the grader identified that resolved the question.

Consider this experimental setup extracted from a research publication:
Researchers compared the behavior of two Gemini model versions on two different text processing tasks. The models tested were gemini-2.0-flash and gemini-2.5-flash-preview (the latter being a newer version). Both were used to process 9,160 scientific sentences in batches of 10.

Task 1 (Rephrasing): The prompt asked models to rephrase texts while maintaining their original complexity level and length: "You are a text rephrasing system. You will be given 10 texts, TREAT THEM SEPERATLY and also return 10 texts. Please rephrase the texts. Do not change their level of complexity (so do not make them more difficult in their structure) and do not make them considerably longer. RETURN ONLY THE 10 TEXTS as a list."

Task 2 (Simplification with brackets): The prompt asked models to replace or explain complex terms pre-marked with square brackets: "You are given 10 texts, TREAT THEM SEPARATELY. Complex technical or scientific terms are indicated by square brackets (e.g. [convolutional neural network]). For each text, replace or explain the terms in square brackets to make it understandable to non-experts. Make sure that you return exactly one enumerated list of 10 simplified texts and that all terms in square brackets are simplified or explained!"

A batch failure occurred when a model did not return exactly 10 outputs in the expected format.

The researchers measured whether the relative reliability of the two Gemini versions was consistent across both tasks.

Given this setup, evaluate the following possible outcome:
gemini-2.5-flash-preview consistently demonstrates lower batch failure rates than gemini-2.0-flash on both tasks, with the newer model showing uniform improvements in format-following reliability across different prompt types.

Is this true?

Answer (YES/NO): NO